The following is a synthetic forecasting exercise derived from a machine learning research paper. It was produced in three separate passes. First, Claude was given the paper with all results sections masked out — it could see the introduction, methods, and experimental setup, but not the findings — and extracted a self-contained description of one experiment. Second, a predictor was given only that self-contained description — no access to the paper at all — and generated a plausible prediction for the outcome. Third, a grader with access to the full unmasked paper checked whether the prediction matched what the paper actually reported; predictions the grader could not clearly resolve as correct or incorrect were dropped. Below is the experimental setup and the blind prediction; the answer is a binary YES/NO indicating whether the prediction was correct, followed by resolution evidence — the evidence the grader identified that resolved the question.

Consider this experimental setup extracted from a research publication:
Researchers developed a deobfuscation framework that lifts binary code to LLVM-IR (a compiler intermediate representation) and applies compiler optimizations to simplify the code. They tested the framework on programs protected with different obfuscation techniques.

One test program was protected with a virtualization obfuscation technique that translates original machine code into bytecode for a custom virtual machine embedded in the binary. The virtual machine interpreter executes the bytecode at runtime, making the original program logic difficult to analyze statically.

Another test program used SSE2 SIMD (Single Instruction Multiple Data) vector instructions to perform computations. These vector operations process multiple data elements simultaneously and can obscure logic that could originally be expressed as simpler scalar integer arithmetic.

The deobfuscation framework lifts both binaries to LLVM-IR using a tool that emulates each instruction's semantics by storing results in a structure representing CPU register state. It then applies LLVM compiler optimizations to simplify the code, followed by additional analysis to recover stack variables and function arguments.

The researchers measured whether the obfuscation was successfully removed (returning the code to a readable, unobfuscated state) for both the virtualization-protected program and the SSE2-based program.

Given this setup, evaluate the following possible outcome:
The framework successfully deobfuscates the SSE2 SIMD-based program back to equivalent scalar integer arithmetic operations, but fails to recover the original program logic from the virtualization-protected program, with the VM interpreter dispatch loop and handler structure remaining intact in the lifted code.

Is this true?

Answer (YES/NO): YES